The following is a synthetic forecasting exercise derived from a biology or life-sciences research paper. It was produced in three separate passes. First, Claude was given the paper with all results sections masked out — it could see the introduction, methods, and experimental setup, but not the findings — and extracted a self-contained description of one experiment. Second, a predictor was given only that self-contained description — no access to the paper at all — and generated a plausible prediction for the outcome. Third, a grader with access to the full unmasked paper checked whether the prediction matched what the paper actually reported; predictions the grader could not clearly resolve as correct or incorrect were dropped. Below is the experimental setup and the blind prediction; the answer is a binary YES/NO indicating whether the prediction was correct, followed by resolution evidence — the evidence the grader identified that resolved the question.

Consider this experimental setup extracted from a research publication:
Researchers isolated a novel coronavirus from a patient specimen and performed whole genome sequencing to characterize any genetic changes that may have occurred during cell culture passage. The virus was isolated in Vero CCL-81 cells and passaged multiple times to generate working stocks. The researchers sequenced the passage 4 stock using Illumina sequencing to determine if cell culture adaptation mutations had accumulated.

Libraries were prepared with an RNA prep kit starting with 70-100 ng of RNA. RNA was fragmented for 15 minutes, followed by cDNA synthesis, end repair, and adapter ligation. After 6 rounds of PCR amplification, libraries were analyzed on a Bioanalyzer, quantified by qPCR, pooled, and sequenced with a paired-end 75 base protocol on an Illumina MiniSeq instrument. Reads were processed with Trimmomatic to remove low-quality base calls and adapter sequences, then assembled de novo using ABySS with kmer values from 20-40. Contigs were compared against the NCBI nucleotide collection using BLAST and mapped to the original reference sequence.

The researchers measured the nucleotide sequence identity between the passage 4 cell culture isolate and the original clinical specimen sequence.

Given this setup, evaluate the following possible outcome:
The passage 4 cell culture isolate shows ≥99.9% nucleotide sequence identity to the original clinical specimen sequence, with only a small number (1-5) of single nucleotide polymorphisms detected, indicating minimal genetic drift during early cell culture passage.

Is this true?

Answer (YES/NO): NO